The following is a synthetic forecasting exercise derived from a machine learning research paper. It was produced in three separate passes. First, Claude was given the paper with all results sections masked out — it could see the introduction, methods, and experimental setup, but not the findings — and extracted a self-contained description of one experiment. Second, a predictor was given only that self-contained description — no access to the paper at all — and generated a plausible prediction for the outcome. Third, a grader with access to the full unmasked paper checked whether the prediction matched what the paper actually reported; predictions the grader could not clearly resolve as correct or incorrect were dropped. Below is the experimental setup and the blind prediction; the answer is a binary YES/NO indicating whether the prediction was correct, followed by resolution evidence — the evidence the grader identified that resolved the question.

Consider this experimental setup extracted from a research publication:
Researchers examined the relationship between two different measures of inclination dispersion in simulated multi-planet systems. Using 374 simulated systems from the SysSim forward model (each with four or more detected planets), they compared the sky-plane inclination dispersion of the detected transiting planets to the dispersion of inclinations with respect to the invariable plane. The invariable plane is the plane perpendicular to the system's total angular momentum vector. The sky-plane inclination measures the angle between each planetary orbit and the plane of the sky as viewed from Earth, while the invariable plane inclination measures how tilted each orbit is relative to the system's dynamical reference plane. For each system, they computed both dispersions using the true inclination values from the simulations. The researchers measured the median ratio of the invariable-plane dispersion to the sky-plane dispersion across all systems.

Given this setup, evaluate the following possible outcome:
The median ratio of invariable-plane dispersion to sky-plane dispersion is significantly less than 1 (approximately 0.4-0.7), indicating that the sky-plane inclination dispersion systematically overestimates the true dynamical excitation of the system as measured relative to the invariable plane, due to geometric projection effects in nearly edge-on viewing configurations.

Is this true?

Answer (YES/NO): NO